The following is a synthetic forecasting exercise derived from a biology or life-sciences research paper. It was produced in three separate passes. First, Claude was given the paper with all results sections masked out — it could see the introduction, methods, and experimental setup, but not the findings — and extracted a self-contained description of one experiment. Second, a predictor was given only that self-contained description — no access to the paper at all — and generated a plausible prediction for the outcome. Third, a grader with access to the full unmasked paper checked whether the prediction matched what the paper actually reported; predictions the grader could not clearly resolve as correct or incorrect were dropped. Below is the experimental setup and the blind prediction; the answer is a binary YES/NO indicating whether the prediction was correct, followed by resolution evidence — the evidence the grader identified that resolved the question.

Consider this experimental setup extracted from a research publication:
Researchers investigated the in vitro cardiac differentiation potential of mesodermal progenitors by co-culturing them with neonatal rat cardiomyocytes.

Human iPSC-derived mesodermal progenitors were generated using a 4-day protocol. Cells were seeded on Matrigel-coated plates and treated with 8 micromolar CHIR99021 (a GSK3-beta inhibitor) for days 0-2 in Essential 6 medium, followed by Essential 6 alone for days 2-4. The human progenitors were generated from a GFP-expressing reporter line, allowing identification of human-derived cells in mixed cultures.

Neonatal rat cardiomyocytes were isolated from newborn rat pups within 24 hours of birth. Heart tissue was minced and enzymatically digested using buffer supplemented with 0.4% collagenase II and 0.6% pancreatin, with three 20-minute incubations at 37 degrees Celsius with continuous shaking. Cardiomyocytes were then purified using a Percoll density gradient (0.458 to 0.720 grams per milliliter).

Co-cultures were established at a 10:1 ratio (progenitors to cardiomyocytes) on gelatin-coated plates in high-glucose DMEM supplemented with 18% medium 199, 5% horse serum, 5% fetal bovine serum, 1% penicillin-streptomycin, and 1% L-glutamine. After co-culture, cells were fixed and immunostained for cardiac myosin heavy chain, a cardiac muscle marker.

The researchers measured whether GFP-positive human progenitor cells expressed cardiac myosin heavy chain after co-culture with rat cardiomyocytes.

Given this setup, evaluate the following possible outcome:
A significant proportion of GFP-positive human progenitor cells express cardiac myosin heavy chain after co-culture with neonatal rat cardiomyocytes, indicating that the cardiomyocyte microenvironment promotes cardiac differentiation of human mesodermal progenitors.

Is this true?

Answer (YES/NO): NO